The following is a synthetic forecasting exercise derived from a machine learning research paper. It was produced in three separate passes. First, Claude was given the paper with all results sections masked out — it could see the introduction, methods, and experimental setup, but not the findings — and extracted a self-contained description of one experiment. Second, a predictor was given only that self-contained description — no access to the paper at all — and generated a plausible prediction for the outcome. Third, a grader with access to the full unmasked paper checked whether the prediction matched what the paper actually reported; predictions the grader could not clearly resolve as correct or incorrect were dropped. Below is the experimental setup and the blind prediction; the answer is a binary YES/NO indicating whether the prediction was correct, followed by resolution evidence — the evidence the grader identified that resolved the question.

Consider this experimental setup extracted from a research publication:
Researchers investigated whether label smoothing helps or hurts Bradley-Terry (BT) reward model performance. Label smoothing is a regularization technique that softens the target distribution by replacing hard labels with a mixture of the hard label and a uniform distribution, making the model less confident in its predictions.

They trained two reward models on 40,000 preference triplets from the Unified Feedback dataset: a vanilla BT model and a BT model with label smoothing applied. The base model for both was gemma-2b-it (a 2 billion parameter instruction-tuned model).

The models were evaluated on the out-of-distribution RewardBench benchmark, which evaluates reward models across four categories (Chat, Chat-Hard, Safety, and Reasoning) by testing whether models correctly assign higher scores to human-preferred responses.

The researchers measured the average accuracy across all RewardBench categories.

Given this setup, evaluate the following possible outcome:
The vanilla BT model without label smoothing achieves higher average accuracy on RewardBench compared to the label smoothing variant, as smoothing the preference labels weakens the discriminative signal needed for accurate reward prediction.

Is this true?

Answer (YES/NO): YES